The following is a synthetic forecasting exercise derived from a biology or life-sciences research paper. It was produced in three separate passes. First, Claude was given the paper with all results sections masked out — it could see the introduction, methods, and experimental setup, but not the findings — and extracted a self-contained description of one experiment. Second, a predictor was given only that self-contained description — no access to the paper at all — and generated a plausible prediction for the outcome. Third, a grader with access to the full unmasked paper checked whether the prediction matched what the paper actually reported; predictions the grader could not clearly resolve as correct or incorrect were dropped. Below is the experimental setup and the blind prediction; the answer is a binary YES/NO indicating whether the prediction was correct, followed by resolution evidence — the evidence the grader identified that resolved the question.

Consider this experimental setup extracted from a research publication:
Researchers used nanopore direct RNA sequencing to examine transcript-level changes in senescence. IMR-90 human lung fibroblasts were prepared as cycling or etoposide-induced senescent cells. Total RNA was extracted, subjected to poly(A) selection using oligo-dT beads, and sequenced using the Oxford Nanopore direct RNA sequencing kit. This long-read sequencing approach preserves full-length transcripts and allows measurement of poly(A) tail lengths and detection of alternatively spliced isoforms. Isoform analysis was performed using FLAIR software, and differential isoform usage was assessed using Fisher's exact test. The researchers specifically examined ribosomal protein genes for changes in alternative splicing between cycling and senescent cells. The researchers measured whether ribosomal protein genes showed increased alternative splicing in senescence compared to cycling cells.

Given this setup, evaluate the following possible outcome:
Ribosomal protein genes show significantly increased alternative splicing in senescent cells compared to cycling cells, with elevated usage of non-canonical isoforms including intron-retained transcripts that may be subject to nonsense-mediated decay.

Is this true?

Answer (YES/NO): NO